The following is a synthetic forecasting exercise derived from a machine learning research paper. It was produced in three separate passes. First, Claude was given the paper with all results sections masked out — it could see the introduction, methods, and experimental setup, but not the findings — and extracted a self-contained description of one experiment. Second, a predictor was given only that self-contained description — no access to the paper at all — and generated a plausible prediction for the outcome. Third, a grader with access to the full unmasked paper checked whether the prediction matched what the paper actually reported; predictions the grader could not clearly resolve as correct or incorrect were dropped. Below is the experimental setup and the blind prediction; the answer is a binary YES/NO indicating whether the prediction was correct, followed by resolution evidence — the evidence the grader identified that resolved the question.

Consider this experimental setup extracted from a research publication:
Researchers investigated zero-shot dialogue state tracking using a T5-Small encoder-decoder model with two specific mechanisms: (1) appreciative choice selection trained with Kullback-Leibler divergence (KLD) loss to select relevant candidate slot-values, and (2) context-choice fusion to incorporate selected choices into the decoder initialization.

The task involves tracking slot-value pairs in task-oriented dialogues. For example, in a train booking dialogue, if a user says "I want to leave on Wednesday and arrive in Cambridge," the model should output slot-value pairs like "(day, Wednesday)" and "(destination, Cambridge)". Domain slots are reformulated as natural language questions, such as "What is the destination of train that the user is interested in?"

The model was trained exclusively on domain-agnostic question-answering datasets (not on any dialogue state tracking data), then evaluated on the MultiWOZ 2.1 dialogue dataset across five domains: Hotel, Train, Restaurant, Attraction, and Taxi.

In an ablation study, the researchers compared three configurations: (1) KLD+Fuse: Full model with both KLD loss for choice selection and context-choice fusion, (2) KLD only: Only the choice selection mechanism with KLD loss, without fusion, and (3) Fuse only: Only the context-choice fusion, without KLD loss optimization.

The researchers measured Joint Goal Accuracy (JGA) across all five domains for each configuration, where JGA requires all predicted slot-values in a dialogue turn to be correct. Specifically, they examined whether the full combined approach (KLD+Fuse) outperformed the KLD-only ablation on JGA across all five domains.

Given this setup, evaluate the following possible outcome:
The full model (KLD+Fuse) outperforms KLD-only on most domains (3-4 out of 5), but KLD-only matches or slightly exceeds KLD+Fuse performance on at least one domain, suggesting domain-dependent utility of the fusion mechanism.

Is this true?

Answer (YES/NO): YES